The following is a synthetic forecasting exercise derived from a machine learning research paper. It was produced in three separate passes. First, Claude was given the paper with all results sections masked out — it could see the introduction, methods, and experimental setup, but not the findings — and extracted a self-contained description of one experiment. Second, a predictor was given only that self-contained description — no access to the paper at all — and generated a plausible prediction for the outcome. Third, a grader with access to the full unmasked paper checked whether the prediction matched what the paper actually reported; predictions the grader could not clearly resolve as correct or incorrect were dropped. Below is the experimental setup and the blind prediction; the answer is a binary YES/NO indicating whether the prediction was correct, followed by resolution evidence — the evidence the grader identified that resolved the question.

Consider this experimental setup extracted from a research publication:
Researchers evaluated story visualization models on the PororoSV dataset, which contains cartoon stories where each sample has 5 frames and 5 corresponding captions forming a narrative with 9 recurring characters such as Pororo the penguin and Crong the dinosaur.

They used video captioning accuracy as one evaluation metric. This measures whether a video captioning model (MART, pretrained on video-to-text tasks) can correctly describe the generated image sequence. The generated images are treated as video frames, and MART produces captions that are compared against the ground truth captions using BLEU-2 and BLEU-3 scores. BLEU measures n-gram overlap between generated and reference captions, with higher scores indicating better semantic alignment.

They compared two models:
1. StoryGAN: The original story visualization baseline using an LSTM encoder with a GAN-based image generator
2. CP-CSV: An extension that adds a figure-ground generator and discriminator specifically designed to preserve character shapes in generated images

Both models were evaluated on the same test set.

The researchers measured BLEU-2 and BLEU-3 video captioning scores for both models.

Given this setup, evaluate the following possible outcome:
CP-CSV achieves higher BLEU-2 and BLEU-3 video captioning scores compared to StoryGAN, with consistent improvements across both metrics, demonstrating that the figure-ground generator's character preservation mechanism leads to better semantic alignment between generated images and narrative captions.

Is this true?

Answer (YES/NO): NO